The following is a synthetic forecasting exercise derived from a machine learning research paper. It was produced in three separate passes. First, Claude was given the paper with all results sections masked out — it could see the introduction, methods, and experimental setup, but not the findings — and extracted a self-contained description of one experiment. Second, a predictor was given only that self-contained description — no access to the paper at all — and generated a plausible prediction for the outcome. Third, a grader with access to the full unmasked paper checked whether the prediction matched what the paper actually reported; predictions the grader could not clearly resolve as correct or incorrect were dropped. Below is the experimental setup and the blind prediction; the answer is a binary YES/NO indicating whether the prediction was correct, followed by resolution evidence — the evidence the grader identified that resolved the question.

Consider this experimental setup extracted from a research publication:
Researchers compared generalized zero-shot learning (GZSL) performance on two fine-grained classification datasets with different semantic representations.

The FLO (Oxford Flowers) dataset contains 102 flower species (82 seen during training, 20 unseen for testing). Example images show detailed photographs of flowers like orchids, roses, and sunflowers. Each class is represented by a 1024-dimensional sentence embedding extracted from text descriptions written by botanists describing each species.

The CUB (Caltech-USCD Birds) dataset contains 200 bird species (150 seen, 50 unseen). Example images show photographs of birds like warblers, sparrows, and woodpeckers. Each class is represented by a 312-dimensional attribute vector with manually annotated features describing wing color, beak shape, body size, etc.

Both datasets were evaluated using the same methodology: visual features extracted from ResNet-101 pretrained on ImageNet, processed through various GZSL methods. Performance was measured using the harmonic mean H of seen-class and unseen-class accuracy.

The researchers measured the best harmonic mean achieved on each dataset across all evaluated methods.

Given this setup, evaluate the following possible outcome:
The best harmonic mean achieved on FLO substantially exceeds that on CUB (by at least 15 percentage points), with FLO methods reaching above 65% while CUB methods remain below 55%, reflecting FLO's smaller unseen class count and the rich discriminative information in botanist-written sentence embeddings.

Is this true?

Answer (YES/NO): NO